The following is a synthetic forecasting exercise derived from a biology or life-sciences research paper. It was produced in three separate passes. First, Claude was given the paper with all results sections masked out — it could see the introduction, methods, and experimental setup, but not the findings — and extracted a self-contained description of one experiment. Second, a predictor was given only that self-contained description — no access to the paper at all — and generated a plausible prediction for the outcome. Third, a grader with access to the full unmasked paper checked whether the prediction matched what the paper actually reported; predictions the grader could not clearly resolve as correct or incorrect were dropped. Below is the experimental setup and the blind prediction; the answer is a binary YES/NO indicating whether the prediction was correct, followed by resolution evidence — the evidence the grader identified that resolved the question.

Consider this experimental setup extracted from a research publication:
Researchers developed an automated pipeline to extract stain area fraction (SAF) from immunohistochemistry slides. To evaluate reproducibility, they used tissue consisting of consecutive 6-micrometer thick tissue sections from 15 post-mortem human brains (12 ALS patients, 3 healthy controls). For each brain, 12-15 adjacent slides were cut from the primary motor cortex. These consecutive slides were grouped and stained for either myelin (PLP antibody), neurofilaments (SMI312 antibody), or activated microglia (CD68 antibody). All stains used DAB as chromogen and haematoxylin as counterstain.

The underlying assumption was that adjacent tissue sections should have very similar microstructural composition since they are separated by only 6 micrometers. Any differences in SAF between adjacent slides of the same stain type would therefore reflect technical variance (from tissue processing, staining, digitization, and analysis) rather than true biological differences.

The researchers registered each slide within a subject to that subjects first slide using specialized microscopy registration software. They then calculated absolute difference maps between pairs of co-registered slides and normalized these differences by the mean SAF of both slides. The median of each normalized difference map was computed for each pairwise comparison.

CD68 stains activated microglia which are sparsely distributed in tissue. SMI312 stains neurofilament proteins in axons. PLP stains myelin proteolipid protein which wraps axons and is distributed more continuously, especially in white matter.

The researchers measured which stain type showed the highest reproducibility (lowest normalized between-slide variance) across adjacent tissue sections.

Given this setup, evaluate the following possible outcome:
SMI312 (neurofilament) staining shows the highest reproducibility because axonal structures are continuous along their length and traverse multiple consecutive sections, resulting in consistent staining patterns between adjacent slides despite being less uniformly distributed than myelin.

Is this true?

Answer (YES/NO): NO